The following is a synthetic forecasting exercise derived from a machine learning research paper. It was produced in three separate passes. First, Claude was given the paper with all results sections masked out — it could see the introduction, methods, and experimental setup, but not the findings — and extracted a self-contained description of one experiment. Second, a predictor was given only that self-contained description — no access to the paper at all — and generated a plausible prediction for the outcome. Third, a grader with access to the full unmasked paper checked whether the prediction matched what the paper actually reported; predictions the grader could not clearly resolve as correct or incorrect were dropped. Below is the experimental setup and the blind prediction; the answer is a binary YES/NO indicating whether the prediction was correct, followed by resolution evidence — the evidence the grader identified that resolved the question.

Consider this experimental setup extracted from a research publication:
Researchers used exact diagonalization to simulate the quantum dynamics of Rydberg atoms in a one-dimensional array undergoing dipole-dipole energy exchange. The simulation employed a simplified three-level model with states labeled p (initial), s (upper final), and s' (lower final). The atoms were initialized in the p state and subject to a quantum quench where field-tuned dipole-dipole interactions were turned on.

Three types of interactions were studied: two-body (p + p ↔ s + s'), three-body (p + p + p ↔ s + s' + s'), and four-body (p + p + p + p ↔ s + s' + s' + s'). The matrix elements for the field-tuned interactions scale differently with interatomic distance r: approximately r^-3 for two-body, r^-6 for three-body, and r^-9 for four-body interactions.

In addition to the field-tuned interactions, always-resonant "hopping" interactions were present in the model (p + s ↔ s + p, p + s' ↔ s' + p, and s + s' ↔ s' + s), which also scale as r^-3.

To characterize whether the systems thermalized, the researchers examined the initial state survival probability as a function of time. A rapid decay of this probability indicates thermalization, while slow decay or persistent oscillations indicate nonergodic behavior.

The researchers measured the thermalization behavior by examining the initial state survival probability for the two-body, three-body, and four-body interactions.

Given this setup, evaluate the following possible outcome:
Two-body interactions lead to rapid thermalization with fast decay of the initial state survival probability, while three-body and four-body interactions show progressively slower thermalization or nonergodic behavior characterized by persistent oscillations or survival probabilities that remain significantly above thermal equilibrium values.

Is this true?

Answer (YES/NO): YES